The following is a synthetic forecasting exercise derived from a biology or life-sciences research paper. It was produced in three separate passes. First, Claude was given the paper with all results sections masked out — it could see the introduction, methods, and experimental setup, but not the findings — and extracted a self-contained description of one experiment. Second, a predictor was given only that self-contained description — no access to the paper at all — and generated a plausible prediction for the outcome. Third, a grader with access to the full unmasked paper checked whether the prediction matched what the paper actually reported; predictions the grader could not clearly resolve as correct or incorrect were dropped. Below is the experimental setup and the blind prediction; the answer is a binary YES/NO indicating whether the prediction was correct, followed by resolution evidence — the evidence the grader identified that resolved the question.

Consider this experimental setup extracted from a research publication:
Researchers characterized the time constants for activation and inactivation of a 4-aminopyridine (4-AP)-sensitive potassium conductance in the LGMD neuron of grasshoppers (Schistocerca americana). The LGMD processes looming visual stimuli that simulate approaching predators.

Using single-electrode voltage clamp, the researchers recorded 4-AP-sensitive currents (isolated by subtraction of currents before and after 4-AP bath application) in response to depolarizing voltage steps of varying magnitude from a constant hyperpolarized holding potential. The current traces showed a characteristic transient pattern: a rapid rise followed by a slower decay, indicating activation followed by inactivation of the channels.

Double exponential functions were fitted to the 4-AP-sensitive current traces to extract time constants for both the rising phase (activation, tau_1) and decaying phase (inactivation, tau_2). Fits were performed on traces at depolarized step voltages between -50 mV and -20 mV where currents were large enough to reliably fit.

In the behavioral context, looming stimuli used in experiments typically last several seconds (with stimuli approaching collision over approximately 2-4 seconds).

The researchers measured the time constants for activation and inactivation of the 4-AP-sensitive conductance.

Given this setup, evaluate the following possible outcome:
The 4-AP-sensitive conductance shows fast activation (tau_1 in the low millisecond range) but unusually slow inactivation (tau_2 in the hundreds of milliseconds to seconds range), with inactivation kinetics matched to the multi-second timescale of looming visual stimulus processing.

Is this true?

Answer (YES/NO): NO